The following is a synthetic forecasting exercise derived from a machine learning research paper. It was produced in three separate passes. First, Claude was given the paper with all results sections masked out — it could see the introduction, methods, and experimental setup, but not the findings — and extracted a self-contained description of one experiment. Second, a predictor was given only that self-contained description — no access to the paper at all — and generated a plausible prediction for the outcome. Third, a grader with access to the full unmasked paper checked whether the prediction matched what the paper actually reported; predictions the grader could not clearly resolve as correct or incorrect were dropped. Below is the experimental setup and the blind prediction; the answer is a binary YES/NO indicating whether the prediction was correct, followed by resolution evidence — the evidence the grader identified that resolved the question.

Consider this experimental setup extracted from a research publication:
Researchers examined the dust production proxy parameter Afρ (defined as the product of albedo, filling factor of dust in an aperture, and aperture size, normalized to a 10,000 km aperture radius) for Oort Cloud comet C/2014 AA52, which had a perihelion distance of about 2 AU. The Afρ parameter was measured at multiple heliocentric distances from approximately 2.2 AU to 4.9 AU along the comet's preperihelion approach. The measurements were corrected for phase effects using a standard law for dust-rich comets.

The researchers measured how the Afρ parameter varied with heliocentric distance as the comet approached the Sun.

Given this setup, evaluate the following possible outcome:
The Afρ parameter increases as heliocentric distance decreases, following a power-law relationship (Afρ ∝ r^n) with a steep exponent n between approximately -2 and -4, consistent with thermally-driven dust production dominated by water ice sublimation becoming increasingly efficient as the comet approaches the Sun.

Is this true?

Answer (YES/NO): NO